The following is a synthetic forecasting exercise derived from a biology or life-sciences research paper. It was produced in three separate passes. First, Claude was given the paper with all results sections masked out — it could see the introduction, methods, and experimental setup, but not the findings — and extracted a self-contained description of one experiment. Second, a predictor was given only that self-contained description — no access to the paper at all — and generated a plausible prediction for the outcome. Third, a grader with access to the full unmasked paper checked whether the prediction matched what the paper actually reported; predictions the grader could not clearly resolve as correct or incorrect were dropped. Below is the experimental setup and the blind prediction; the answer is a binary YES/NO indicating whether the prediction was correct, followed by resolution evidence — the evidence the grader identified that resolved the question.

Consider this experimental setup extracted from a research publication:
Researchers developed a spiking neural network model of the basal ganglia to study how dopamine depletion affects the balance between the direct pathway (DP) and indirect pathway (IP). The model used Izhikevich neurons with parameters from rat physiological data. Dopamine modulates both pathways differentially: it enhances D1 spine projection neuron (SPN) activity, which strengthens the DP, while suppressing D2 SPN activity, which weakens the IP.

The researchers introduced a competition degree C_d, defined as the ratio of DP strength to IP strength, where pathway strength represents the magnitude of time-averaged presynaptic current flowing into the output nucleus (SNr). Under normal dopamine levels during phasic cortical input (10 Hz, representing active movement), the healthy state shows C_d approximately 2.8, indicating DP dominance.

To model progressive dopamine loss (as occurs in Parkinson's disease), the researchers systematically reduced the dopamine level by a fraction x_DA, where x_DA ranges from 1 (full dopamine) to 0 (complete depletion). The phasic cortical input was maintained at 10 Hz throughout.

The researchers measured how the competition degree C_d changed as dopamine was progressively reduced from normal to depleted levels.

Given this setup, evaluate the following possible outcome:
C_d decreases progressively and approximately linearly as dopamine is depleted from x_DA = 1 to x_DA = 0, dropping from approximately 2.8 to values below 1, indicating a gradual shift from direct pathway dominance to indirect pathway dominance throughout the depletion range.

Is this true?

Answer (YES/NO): NO